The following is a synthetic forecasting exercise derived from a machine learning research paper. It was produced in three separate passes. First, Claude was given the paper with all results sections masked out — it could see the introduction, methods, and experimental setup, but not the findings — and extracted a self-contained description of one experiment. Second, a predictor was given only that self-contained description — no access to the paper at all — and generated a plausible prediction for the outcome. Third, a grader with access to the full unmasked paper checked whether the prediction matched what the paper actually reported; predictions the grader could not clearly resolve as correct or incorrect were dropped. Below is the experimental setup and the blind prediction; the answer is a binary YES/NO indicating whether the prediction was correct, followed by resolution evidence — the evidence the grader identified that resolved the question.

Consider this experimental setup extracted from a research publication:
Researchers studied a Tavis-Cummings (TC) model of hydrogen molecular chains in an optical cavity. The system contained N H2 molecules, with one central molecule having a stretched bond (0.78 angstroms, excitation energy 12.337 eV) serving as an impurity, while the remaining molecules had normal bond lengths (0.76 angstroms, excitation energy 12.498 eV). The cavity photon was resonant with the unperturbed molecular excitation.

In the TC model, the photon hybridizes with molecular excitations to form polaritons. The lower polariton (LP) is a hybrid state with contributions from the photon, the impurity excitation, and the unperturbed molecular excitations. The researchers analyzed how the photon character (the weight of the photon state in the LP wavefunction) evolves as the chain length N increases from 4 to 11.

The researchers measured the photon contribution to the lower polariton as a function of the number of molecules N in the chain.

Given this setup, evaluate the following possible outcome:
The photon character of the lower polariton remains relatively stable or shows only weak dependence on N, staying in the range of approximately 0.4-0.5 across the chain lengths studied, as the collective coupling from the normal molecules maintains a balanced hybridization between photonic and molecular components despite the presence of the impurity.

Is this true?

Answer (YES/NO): NO